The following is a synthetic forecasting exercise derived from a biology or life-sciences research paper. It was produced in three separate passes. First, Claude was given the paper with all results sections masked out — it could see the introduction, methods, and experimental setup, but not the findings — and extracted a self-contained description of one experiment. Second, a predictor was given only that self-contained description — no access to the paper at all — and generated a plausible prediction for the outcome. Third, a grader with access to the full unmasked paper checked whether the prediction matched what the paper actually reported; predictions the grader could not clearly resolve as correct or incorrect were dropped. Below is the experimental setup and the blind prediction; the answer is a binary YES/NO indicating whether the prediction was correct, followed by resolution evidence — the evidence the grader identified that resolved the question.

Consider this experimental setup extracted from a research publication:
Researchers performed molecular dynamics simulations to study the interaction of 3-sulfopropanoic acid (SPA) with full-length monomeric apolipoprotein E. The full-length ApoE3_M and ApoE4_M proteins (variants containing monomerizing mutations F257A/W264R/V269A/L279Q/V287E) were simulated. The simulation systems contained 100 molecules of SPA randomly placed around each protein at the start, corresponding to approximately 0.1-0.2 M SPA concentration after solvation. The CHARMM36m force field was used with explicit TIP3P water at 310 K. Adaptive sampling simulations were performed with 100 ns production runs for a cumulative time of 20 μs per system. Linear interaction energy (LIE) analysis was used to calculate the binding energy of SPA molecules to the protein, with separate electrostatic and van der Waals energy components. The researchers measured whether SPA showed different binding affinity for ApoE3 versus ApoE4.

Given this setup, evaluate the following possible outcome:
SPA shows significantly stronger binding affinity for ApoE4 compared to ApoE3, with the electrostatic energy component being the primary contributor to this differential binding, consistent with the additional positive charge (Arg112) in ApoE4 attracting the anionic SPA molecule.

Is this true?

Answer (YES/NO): NO